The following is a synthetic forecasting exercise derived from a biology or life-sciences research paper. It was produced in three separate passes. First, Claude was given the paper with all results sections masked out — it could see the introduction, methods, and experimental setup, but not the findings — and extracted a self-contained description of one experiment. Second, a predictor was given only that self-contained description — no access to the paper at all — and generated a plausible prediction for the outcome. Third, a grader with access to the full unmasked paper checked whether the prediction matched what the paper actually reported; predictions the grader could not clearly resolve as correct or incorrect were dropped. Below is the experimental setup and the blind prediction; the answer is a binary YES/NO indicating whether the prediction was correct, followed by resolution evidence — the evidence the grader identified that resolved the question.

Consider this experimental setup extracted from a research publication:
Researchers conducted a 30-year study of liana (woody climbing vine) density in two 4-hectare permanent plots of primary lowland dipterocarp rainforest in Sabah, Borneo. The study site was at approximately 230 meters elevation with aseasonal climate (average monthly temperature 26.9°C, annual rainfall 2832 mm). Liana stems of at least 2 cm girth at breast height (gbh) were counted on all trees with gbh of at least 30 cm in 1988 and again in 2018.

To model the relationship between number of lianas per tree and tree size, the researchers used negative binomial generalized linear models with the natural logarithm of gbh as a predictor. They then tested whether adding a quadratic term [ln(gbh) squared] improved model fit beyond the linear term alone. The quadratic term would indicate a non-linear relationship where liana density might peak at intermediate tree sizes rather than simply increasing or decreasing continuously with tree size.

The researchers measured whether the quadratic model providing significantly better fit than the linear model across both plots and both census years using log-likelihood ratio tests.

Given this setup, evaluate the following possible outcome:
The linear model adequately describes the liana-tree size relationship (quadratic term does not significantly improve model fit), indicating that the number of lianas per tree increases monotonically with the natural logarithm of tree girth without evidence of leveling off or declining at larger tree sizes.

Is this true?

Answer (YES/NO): NO